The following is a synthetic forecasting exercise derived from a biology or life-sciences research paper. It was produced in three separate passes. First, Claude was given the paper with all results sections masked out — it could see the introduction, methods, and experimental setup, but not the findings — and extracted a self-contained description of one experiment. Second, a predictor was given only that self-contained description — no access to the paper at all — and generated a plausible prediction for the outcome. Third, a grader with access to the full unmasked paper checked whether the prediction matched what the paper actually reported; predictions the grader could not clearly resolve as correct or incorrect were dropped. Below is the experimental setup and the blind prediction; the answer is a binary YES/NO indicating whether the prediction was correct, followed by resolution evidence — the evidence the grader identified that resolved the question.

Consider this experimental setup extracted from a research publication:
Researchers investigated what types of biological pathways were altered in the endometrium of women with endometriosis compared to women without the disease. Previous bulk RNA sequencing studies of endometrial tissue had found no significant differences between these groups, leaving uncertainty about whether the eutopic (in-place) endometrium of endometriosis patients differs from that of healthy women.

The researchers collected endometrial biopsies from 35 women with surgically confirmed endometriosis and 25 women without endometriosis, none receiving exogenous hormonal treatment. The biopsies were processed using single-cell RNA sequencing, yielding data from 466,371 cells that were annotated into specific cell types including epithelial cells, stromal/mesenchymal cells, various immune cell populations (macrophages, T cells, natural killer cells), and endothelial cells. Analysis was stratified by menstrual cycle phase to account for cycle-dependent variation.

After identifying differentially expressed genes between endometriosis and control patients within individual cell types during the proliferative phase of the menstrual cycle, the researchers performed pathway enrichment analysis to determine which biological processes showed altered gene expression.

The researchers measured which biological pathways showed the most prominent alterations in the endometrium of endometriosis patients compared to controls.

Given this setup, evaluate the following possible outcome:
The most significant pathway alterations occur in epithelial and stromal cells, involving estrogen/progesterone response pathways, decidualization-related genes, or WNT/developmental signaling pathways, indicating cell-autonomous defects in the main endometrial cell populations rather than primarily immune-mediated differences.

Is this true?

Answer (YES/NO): NO